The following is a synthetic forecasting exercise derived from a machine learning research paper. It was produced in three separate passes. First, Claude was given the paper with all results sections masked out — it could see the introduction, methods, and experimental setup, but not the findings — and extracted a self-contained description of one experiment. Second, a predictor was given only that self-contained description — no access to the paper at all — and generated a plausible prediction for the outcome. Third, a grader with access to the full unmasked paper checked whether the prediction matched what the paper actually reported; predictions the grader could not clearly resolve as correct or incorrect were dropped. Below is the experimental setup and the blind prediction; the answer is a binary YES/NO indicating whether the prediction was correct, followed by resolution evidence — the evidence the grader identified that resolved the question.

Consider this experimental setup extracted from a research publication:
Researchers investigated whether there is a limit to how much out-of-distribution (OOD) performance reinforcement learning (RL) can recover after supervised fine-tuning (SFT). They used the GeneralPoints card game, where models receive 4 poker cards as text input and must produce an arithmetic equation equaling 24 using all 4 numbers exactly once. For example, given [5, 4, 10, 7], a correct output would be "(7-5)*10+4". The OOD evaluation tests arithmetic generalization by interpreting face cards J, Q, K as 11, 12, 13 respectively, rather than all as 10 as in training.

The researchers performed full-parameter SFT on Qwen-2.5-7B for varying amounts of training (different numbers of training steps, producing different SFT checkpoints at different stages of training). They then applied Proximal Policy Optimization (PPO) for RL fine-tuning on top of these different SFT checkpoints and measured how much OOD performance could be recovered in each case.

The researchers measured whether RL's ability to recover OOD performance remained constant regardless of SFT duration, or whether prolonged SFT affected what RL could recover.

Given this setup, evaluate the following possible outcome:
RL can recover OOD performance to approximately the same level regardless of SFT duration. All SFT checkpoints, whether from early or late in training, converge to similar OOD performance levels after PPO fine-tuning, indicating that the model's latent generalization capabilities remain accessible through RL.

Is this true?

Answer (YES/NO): NO